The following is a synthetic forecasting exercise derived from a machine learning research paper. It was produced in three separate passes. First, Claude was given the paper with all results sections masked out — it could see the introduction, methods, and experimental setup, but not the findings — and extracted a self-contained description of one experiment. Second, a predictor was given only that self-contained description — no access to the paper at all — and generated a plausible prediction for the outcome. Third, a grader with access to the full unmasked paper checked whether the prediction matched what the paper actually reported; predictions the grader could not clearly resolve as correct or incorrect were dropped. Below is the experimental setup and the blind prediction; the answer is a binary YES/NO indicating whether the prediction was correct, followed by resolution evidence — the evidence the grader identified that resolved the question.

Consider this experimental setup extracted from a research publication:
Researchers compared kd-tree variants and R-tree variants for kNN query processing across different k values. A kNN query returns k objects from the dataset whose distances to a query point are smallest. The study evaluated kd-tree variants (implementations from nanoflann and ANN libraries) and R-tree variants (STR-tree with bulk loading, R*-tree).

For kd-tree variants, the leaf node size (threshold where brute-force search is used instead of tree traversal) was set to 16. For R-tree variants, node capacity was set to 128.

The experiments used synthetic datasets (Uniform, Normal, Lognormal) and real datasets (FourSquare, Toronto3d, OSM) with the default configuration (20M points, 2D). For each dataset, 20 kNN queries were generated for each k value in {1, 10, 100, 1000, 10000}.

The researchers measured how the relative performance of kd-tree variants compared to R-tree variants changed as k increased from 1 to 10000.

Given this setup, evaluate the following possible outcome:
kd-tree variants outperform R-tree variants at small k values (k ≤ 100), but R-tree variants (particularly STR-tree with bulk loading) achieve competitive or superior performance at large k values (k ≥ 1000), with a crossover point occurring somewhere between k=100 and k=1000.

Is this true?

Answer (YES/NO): YES